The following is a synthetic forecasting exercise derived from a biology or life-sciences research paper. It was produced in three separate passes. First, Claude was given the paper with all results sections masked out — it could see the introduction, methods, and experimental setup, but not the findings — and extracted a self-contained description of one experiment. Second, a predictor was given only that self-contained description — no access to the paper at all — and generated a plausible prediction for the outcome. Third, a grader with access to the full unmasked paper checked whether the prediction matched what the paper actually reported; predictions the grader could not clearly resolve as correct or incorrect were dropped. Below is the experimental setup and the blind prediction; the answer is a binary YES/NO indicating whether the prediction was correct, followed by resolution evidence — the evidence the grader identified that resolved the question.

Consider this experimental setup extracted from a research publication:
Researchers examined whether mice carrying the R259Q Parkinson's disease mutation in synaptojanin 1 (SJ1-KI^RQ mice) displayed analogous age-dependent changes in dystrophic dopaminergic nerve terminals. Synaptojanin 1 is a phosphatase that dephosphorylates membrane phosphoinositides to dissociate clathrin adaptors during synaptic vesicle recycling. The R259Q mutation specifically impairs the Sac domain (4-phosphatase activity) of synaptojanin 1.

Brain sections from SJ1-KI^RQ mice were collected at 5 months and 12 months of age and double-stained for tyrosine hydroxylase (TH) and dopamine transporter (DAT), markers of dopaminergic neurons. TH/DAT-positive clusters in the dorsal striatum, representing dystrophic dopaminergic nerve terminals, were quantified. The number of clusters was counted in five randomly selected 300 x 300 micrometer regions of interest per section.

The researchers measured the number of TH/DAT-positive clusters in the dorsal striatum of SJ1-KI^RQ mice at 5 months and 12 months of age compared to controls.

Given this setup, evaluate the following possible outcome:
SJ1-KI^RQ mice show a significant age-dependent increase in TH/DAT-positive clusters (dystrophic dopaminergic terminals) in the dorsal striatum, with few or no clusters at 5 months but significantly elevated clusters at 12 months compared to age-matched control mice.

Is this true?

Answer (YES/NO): NO